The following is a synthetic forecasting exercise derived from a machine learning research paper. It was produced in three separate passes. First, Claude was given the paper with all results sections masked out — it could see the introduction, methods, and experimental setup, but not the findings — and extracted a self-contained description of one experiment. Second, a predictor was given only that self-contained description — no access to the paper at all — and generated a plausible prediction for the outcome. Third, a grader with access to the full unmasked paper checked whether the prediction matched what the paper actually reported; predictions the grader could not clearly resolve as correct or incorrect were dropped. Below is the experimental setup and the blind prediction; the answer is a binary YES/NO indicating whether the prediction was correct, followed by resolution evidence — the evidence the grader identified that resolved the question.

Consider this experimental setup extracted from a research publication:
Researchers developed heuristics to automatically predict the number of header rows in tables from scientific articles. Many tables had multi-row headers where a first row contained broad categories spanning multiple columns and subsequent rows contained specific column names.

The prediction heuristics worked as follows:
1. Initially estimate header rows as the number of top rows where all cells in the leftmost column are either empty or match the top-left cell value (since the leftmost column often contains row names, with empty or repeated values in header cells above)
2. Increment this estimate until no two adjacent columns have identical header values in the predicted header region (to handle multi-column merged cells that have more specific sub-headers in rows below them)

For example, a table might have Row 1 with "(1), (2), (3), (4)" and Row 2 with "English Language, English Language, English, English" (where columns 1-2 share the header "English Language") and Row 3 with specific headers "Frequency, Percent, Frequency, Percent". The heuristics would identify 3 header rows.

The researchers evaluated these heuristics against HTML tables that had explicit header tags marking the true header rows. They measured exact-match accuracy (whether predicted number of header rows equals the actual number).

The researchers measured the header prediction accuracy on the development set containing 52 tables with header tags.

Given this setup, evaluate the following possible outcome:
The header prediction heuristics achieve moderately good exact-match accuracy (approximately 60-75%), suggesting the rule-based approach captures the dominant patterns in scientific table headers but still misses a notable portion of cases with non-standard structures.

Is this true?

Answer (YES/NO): NO